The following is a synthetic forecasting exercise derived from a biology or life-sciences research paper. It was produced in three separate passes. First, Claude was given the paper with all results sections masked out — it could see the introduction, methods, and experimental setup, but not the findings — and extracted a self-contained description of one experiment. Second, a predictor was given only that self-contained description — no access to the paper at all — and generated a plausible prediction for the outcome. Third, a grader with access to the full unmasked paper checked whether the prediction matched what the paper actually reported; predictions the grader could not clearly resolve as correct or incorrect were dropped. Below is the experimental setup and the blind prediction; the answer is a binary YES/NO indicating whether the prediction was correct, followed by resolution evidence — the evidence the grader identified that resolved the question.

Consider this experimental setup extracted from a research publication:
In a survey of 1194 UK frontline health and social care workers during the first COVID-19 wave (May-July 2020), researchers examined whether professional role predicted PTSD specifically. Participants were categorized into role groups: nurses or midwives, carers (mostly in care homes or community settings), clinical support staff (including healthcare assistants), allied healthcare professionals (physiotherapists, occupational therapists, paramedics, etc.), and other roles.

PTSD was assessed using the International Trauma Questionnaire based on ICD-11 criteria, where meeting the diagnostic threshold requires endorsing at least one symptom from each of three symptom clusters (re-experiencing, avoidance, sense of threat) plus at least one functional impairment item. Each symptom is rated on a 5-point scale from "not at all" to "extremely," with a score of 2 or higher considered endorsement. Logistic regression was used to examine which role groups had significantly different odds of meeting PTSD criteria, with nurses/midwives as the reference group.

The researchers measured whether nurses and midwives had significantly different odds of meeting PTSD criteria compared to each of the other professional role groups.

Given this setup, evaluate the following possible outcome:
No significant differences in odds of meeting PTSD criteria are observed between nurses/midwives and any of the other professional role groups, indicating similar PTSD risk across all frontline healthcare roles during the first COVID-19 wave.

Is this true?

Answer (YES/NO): NO